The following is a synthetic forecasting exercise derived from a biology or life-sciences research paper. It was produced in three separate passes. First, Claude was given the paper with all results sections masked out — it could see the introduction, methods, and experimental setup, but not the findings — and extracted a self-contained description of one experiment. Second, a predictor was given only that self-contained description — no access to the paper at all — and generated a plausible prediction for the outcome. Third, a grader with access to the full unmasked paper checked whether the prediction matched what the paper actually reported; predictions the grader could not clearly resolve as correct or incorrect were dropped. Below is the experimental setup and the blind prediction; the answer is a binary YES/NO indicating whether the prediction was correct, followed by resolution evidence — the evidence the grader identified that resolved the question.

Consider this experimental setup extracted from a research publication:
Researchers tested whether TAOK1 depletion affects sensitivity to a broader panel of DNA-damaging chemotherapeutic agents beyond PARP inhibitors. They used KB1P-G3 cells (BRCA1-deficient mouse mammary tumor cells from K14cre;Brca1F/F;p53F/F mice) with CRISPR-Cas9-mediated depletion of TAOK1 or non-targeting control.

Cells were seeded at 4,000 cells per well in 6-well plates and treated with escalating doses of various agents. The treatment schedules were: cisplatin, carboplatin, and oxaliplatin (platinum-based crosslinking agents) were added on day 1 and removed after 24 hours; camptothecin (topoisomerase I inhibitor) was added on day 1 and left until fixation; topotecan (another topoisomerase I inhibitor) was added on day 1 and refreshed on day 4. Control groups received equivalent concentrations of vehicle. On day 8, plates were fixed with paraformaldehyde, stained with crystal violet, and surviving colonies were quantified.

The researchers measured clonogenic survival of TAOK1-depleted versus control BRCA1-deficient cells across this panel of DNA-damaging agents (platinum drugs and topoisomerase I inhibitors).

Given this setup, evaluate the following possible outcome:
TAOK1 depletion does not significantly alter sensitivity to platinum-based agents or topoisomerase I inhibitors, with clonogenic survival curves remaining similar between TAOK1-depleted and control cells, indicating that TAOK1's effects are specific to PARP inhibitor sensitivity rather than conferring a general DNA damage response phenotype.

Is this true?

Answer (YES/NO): NO